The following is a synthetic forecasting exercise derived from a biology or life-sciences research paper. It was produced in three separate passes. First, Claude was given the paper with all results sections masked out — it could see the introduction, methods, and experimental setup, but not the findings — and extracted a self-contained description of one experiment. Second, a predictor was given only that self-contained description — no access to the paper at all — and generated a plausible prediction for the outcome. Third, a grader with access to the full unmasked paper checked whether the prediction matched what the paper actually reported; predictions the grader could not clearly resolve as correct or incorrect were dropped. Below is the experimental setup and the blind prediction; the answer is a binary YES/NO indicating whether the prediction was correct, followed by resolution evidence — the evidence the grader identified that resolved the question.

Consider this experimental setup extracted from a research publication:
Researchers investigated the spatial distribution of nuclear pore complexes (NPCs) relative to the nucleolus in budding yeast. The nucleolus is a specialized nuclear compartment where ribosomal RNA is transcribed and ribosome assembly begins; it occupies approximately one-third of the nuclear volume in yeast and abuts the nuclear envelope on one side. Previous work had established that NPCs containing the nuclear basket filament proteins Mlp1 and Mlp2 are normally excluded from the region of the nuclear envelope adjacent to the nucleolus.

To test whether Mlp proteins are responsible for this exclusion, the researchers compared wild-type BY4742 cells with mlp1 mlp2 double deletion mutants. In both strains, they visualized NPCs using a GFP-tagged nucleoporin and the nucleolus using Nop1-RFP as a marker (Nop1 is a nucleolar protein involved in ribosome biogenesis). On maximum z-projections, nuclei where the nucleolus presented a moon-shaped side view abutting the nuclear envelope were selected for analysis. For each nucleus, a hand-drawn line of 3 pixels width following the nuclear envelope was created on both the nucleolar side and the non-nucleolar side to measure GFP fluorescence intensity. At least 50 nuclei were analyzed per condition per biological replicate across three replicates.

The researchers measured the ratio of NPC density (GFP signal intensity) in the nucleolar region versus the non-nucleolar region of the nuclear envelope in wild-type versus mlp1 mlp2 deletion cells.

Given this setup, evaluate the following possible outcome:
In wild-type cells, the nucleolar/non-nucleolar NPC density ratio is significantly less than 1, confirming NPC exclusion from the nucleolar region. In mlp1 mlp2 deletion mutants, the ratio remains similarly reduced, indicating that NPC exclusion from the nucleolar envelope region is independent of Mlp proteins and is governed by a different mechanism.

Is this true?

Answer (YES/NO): NO